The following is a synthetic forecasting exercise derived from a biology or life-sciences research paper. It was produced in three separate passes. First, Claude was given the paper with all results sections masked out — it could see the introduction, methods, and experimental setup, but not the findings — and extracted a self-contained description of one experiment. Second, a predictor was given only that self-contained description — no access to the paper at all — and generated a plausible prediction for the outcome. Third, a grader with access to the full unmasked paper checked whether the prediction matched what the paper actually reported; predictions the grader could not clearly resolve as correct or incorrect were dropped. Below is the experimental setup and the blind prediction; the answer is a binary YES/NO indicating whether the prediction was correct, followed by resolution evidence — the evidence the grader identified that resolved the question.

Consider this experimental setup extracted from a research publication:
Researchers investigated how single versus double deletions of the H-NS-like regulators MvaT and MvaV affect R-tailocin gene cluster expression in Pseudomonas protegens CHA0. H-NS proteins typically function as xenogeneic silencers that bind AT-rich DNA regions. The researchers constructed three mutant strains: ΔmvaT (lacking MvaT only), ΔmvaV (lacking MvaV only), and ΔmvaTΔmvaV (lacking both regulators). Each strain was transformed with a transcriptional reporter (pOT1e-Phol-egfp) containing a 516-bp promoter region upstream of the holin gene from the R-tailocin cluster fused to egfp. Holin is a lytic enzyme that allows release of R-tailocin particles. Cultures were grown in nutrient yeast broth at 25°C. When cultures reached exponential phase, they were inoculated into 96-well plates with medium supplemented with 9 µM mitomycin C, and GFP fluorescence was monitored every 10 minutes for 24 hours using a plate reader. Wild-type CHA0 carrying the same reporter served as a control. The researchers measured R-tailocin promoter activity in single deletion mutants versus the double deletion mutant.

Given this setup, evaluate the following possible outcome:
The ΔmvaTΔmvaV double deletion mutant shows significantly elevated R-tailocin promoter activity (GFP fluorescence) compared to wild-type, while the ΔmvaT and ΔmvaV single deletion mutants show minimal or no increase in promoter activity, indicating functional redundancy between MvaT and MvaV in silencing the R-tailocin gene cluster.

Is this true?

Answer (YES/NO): NO